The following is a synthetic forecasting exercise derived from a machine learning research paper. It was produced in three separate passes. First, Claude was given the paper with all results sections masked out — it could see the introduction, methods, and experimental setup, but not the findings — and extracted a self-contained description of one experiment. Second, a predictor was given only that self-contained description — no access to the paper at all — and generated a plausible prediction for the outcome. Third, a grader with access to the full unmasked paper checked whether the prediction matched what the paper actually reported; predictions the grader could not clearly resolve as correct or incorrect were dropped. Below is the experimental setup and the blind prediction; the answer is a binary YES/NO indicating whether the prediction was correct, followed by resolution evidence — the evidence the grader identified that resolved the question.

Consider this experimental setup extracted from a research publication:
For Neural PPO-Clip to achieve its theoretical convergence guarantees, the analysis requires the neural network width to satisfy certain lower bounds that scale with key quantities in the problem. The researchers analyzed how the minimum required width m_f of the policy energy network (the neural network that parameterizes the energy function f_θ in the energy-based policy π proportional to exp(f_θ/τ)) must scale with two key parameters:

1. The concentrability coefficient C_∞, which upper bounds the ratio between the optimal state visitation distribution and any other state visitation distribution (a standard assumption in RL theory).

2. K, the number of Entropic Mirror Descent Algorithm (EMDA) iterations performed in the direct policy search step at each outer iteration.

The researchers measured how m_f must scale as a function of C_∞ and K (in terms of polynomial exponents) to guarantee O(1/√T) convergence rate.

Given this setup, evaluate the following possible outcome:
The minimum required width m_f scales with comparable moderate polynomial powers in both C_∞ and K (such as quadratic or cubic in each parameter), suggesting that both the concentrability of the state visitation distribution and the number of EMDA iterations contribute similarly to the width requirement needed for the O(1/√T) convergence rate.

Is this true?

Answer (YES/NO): NO